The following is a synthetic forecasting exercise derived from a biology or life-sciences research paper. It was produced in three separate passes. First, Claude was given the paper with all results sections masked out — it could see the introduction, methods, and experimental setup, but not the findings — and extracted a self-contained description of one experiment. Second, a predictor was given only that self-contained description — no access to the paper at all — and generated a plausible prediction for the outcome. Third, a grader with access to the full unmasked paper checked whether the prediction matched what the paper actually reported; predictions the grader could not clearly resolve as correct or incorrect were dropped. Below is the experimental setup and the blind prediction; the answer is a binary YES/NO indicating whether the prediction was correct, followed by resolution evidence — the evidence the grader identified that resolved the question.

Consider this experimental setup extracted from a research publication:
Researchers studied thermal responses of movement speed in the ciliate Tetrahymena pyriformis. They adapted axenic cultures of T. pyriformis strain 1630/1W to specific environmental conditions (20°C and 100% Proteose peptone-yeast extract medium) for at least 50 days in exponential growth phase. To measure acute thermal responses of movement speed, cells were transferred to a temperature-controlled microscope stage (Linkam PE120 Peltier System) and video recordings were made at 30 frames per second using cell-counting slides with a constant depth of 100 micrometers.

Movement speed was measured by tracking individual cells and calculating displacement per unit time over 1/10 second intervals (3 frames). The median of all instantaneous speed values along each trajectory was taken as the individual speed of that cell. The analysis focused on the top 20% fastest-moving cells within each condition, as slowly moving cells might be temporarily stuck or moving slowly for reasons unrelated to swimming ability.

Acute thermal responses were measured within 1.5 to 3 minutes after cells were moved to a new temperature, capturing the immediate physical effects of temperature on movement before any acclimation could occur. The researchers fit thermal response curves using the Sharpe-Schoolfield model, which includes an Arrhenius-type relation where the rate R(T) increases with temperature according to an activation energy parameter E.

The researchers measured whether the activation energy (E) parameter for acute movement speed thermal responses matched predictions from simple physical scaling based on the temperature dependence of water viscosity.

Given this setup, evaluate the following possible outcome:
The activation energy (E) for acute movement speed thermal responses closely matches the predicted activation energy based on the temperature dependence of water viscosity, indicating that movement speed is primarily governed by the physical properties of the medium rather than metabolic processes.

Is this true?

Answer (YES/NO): NO